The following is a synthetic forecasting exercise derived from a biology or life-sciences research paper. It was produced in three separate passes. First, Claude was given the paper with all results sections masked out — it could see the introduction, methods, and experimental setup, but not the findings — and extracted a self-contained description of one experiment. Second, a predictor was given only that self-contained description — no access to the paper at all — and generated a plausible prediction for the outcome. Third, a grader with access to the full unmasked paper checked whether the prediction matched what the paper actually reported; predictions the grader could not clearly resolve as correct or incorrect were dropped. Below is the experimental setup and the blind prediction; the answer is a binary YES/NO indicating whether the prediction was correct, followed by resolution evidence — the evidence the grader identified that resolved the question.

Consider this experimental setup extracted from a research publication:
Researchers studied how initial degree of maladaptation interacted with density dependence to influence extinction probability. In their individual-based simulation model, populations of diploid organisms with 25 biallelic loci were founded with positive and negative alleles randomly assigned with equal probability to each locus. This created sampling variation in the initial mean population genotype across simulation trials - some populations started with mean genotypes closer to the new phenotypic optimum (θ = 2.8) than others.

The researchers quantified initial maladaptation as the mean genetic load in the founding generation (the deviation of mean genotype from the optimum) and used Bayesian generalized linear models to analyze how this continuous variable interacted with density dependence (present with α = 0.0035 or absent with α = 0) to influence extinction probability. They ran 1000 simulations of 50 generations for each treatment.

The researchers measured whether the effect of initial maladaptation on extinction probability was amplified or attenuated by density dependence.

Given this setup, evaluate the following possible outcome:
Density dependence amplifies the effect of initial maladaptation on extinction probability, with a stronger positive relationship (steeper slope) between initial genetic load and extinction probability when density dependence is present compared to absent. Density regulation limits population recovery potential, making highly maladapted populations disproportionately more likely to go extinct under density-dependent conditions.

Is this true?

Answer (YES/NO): NO